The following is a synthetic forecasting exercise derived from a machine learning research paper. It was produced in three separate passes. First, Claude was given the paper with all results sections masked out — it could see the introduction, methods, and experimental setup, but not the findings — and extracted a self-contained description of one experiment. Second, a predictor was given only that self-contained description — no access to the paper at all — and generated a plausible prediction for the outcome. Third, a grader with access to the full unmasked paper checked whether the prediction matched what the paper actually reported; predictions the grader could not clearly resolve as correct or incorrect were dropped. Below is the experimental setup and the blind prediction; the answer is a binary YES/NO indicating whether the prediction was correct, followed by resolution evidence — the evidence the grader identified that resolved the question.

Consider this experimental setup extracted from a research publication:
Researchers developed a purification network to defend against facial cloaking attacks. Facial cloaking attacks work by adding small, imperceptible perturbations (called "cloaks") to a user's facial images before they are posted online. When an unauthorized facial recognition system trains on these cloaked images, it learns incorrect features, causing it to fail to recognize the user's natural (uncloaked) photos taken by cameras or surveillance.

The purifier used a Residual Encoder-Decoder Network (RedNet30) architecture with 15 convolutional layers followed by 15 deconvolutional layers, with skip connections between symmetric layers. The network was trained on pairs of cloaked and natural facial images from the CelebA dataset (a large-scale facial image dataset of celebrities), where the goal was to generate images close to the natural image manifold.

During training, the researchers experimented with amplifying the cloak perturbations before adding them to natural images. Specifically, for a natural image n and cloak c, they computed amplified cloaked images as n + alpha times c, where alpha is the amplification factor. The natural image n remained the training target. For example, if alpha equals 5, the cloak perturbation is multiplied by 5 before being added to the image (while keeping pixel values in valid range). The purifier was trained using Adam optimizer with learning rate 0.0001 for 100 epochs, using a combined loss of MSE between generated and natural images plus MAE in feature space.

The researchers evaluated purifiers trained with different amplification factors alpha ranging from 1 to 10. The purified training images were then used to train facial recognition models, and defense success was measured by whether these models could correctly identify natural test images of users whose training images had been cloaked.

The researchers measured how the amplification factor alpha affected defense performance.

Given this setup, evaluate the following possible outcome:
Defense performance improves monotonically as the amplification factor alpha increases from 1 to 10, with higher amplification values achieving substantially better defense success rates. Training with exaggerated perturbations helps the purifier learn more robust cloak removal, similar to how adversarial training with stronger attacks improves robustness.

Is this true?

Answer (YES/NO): NO